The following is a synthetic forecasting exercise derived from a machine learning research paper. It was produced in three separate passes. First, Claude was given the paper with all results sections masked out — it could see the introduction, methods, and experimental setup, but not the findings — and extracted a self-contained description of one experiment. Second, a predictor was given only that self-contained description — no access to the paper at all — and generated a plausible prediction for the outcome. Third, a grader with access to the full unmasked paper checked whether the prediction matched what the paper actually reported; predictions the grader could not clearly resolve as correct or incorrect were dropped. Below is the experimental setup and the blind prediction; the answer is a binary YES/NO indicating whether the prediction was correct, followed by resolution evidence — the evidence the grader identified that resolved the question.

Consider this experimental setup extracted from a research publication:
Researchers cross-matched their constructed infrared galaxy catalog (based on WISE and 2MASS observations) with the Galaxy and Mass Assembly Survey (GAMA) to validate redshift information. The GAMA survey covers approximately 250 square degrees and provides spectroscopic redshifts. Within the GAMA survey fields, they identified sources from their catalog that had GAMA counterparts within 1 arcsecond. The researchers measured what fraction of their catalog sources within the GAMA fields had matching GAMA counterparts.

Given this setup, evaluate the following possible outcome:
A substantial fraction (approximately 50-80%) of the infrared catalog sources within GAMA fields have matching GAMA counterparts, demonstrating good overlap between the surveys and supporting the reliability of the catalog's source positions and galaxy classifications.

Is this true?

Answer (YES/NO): YES